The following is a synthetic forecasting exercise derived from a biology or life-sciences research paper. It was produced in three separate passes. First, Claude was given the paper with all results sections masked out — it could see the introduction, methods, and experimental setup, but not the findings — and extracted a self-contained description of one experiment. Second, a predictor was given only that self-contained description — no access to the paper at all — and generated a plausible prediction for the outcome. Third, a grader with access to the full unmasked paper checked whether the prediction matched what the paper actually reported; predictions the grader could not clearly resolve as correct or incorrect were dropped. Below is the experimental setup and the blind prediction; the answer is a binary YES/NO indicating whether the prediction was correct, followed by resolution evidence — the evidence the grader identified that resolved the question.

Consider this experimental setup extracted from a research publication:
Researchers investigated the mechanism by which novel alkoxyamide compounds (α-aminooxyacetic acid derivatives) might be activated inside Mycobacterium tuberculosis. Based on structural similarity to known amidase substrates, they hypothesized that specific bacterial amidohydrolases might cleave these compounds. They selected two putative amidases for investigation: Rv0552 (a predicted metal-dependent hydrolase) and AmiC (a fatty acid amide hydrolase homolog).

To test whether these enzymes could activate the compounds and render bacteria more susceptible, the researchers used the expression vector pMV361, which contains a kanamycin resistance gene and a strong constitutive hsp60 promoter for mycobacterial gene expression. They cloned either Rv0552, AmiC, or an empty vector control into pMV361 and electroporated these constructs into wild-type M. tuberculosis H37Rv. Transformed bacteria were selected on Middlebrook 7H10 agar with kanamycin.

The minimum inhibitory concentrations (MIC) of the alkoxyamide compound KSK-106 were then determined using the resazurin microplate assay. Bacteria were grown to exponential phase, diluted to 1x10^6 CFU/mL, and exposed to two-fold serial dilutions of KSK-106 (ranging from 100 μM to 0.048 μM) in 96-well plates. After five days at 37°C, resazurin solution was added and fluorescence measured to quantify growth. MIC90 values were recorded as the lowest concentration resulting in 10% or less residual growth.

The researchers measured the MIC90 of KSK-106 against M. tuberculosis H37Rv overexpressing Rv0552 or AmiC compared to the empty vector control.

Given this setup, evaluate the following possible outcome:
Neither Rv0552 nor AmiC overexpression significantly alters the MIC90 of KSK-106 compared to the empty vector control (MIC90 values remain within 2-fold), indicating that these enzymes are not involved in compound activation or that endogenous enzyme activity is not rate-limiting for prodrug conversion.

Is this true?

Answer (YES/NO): NO